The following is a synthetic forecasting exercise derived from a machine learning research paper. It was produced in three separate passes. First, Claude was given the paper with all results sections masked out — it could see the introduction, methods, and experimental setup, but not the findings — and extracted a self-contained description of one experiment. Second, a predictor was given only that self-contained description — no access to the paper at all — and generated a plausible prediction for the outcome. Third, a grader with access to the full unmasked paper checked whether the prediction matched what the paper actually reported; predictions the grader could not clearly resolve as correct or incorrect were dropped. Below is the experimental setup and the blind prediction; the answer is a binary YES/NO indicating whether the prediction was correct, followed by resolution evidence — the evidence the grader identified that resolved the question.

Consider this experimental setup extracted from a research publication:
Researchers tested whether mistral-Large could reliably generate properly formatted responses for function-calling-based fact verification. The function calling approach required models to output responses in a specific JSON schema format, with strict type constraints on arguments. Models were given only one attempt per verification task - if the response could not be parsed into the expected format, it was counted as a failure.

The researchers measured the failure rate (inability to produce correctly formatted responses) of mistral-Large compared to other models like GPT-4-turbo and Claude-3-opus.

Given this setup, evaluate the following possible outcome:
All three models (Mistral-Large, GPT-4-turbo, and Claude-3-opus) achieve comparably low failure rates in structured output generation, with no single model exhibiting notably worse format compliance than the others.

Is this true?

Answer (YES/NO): NO